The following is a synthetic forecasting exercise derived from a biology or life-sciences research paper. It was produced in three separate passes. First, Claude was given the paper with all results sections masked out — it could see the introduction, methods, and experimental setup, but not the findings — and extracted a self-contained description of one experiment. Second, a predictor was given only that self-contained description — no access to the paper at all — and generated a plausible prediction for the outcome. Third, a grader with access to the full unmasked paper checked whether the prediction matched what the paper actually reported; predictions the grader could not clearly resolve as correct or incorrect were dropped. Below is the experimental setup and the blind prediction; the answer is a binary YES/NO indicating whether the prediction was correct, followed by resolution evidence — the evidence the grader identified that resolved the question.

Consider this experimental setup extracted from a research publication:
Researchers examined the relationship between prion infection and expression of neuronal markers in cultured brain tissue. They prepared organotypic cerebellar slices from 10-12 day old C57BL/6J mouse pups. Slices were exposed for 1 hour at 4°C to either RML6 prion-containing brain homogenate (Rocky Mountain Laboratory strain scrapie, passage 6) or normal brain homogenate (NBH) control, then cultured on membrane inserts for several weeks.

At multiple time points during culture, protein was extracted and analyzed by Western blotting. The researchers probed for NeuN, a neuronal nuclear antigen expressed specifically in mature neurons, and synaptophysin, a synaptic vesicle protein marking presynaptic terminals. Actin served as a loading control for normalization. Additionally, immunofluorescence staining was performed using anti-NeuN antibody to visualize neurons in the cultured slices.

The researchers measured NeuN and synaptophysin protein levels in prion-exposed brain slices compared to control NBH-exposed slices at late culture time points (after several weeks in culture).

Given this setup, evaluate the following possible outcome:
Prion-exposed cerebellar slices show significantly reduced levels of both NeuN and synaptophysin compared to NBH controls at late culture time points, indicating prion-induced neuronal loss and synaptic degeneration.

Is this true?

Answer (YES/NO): YES